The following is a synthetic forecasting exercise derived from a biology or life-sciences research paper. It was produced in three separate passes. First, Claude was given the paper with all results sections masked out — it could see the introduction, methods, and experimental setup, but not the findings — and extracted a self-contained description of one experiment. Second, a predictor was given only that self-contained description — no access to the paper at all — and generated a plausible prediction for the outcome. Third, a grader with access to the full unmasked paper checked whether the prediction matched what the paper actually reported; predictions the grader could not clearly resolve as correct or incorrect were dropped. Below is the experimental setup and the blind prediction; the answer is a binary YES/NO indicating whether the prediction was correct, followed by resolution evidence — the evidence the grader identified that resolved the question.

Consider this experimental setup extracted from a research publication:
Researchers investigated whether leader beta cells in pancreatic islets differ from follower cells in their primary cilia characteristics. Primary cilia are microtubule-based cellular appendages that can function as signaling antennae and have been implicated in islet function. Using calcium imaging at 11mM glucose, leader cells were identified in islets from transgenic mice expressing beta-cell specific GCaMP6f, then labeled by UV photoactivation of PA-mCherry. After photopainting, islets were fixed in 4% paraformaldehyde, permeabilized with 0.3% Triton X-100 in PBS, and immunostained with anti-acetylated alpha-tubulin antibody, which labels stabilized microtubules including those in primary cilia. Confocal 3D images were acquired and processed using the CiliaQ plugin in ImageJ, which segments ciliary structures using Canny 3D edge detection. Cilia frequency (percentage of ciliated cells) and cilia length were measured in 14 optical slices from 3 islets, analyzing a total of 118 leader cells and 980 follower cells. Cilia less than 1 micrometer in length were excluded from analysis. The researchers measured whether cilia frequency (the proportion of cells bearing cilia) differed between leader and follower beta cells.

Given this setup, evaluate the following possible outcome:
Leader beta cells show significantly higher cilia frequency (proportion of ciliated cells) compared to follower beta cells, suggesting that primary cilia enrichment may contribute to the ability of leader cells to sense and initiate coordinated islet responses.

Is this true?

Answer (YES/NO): NO